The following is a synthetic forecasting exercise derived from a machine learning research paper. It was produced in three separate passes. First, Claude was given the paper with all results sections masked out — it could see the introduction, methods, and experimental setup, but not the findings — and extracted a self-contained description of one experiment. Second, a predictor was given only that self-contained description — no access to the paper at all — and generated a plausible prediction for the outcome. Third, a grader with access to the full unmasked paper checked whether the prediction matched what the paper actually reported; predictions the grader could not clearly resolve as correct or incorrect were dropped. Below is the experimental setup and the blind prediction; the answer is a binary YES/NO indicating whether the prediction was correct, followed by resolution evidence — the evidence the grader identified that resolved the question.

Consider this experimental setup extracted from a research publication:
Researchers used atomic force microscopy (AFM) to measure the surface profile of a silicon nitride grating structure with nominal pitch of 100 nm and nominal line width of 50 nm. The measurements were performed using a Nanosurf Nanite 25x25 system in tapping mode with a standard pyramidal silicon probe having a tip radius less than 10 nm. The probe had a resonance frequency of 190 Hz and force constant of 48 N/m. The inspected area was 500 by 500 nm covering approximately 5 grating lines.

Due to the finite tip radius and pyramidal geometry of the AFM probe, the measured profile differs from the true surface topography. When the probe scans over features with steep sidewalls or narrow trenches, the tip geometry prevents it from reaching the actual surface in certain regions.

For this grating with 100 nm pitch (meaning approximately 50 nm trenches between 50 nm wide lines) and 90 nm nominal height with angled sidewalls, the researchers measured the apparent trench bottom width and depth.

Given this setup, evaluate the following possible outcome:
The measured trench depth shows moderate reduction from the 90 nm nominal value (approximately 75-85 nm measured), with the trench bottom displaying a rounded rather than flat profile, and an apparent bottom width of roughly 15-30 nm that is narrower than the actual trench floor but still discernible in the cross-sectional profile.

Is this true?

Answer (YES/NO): NO